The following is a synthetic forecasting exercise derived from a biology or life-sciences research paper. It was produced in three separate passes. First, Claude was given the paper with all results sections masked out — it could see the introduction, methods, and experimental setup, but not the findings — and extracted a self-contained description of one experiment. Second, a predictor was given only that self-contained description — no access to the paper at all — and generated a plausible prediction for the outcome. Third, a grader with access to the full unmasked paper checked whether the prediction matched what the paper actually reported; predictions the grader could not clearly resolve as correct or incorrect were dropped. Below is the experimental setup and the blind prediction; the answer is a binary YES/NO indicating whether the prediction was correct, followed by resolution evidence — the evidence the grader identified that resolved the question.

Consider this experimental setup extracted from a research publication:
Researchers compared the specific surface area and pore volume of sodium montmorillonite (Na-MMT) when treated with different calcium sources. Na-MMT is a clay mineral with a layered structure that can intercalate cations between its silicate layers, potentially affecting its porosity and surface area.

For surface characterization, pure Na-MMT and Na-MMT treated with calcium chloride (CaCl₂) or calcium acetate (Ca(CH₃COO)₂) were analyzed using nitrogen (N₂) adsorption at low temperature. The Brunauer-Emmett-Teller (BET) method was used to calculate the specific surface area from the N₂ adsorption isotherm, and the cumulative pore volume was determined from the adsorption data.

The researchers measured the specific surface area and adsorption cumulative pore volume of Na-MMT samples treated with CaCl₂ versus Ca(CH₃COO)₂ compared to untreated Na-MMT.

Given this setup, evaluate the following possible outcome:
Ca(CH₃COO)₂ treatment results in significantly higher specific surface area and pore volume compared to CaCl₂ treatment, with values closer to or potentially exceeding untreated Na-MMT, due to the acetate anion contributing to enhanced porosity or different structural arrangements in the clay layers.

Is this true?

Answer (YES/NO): NO